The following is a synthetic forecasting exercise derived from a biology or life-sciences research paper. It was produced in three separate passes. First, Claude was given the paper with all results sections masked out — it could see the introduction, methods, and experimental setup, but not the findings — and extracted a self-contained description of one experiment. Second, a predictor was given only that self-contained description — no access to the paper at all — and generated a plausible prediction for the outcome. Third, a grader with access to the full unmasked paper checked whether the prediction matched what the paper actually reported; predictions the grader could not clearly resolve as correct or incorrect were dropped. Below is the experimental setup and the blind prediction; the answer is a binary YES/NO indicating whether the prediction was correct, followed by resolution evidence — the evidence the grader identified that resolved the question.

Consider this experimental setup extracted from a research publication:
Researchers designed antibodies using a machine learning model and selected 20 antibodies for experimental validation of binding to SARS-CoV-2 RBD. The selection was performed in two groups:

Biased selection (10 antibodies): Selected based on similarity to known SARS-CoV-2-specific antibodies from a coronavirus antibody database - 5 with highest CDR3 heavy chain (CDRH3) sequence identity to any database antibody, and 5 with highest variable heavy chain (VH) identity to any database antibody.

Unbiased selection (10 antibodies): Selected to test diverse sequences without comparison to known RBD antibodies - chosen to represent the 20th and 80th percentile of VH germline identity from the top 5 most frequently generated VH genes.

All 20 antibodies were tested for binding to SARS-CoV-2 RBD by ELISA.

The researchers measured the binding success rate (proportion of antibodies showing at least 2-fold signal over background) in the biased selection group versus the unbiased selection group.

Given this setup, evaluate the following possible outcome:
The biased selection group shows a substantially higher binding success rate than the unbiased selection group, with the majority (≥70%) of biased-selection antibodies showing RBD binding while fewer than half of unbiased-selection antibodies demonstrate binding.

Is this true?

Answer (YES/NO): NO